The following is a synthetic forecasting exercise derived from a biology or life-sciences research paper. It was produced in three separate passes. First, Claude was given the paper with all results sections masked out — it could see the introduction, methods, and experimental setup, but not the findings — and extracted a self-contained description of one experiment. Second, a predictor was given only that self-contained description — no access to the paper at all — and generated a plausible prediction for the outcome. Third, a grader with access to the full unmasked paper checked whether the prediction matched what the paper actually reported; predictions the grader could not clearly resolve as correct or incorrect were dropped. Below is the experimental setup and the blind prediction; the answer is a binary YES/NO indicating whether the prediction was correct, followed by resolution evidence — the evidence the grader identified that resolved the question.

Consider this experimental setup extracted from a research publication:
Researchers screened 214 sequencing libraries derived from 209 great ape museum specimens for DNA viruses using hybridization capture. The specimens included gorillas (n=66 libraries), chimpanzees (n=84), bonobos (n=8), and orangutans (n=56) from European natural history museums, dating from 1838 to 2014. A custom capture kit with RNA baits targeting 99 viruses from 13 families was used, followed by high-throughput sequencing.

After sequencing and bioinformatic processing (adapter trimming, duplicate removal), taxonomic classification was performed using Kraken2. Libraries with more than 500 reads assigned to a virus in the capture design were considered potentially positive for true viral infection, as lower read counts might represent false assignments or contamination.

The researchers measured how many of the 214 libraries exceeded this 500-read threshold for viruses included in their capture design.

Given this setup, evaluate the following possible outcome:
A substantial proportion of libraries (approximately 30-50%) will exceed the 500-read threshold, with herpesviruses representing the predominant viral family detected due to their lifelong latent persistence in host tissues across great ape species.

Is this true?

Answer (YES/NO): NO